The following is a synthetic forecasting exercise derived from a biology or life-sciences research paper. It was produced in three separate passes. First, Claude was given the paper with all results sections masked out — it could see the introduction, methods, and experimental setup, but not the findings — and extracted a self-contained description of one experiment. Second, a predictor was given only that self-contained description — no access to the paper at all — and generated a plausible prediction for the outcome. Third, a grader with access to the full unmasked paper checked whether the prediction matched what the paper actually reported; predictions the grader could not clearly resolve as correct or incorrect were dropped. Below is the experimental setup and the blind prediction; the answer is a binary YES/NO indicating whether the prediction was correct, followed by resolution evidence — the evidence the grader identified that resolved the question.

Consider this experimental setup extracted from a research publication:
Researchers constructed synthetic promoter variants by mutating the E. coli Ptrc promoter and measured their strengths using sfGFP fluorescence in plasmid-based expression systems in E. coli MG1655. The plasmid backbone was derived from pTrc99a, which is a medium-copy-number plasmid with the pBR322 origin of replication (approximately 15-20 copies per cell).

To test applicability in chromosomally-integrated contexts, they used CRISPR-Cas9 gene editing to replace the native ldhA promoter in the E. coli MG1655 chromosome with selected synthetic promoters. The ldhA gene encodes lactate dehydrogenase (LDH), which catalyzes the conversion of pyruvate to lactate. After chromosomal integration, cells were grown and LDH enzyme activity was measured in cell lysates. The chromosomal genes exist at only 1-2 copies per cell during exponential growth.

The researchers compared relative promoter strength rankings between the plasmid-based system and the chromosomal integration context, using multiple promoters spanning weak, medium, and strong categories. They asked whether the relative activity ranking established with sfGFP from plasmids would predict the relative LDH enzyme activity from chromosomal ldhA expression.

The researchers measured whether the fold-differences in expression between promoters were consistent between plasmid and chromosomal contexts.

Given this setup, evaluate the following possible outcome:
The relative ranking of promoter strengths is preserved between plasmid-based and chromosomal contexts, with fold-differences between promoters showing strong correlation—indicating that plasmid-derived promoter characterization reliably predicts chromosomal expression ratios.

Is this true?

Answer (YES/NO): NO